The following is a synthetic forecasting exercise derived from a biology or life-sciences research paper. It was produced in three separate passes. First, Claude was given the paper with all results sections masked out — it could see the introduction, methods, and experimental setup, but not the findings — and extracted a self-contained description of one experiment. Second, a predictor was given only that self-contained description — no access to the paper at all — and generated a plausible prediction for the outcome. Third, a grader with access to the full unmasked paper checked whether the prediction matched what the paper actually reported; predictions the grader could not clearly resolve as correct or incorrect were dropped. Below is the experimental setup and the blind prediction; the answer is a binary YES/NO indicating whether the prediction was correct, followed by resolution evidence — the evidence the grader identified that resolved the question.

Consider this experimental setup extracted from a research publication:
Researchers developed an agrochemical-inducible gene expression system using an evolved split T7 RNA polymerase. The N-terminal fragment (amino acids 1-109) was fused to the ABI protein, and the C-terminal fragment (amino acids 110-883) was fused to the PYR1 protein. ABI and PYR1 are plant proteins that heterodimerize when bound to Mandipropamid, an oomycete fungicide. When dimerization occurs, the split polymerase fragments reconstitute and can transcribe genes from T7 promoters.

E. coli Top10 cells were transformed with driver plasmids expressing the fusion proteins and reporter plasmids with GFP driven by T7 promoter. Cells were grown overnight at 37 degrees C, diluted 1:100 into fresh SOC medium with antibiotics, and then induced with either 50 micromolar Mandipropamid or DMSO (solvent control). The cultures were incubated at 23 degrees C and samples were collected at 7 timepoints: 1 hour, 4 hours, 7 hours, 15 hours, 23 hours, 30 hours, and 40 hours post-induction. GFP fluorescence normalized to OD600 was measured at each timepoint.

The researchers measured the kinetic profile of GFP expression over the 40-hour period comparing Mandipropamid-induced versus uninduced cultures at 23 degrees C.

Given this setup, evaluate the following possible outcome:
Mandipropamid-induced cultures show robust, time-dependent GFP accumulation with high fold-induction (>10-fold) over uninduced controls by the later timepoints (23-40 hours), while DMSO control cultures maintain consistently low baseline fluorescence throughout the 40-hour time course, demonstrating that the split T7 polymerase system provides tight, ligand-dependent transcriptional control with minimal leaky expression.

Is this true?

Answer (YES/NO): NO